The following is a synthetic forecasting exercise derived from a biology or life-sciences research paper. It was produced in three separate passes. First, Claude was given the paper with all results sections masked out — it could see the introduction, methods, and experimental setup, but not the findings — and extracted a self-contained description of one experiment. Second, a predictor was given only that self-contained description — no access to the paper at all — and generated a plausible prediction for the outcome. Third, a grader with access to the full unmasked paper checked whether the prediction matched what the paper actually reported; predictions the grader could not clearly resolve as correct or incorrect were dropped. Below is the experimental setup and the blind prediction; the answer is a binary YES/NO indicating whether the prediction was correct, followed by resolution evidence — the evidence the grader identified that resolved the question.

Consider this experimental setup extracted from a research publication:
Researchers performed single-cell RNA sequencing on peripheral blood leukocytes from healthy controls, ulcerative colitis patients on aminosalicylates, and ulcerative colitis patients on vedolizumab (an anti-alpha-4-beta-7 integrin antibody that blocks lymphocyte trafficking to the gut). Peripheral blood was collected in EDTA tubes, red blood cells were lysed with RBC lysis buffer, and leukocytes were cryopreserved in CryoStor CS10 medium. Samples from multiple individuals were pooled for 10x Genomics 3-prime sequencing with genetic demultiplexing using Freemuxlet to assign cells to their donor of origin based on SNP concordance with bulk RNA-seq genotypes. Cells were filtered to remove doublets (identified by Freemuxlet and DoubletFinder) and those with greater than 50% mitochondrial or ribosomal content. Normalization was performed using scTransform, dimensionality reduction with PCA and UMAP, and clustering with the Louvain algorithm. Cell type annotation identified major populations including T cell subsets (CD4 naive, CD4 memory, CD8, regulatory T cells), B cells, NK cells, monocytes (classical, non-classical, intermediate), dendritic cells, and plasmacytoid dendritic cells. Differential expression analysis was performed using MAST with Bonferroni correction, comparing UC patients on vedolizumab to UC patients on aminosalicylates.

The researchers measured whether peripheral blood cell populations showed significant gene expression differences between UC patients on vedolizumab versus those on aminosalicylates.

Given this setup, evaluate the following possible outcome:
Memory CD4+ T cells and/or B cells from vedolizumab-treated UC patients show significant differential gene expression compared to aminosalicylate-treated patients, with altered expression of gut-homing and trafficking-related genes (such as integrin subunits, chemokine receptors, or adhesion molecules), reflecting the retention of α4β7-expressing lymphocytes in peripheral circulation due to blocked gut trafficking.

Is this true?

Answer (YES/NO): NO